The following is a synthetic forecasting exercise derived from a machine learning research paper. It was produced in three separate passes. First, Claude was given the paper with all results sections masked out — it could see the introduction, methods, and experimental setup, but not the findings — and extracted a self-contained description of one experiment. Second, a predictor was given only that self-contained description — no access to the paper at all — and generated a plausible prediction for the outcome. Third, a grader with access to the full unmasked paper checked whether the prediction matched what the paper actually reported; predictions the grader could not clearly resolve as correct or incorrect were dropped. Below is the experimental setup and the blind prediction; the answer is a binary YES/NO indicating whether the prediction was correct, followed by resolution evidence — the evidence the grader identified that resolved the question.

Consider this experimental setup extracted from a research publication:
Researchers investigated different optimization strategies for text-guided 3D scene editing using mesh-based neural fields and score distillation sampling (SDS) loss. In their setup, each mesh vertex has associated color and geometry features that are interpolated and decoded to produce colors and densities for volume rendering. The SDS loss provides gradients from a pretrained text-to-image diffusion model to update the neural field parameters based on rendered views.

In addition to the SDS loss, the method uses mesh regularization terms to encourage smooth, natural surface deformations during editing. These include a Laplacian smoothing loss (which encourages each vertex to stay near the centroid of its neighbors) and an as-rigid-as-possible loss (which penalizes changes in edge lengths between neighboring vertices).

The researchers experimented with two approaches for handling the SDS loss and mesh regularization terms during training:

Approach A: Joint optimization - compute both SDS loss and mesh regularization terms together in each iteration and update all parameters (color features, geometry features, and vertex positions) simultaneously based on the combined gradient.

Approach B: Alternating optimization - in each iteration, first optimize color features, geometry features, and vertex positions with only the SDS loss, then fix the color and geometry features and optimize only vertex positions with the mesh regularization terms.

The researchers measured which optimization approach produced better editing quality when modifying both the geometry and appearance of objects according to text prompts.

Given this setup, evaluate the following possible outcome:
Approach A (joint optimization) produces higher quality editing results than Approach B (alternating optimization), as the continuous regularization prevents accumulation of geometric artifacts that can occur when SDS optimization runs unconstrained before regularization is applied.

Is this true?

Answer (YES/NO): NO